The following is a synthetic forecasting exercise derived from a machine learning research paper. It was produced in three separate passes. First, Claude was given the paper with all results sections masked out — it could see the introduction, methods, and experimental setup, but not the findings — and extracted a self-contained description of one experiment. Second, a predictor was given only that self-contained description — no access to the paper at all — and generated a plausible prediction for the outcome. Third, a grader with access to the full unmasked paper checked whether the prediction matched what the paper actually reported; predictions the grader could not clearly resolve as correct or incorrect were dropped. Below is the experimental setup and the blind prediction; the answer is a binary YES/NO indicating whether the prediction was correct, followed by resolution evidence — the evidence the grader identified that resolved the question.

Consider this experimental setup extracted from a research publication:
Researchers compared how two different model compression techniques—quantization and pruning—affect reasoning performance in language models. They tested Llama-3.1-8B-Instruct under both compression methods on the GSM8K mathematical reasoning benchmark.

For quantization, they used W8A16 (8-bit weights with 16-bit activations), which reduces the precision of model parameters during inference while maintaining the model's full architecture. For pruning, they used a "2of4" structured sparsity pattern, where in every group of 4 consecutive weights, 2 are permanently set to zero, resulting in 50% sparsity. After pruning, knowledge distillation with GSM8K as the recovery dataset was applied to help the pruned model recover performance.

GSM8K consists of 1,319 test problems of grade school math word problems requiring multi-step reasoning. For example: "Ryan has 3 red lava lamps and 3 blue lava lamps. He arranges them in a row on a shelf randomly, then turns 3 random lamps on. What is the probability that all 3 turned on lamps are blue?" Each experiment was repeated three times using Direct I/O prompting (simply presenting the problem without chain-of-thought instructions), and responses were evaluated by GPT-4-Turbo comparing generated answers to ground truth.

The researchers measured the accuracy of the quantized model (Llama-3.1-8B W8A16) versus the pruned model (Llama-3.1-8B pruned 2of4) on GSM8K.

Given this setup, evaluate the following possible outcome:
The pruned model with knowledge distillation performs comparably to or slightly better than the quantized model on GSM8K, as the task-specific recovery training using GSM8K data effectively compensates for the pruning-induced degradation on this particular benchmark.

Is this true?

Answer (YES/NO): NO